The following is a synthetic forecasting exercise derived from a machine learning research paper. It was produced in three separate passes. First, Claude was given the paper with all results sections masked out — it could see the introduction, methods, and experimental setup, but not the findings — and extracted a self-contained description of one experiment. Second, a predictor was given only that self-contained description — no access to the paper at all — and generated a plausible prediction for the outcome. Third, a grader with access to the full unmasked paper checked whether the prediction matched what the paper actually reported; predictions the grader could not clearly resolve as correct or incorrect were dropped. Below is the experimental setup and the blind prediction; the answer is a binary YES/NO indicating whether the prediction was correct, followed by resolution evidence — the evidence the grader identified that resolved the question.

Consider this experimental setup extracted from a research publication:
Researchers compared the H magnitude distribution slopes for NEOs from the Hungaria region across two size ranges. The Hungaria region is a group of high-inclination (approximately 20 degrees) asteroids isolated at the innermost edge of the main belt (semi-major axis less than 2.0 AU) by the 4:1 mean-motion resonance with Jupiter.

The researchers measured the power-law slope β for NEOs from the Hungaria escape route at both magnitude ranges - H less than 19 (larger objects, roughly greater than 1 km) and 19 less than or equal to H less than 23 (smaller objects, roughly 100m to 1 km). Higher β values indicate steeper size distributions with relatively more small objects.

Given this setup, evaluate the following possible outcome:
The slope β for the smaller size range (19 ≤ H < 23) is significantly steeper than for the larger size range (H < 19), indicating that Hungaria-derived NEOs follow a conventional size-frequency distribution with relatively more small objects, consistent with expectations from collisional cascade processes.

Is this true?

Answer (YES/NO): YES